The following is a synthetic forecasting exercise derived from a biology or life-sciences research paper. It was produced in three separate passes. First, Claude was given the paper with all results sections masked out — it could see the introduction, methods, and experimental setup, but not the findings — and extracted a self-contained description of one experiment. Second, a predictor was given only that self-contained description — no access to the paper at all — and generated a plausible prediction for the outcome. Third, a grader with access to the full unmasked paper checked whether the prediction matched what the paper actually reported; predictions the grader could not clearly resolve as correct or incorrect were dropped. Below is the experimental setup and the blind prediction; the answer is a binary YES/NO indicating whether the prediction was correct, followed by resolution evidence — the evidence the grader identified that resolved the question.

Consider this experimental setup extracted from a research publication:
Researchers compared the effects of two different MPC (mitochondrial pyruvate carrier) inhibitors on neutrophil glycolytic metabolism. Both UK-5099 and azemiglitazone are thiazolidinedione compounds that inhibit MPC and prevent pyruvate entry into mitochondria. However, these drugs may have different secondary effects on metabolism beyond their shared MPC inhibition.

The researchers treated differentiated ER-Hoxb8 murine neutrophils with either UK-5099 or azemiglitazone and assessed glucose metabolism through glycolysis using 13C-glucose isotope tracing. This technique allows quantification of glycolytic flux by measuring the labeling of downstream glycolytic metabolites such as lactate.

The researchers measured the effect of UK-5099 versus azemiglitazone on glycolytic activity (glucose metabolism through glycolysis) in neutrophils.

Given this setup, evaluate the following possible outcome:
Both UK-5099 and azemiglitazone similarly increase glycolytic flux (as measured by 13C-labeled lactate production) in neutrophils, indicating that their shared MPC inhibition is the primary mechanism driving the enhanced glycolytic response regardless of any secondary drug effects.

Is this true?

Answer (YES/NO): NO